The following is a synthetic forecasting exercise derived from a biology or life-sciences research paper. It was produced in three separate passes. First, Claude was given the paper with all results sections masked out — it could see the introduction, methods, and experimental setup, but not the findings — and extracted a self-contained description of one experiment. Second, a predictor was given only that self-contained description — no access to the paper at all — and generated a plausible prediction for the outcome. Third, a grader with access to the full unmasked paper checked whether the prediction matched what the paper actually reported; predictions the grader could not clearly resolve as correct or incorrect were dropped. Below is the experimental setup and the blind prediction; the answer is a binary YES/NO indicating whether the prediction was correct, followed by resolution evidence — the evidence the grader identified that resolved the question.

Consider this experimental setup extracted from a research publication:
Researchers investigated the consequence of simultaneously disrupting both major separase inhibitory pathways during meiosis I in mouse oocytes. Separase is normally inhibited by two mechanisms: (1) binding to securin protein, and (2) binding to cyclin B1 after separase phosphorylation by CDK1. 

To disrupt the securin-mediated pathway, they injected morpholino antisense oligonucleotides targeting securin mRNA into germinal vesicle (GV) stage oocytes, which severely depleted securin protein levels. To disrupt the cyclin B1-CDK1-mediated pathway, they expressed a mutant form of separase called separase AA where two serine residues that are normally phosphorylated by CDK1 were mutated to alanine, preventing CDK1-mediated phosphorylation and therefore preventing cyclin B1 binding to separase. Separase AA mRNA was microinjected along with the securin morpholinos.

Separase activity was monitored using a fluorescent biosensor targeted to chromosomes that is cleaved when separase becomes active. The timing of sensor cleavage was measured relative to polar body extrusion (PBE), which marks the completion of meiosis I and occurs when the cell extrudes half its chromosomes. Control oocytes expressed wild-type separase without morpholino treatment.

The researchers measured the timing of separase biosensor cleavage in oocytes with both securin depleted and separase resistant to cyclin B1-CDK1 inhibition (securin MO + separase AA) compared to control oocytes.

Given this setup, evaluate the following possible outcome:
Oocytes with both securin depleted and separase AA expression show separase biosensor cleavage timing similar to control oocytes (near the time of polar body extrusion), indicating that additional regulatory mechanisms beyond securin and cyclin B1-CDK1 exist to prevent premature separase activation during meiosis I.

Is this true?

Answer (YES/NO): NO